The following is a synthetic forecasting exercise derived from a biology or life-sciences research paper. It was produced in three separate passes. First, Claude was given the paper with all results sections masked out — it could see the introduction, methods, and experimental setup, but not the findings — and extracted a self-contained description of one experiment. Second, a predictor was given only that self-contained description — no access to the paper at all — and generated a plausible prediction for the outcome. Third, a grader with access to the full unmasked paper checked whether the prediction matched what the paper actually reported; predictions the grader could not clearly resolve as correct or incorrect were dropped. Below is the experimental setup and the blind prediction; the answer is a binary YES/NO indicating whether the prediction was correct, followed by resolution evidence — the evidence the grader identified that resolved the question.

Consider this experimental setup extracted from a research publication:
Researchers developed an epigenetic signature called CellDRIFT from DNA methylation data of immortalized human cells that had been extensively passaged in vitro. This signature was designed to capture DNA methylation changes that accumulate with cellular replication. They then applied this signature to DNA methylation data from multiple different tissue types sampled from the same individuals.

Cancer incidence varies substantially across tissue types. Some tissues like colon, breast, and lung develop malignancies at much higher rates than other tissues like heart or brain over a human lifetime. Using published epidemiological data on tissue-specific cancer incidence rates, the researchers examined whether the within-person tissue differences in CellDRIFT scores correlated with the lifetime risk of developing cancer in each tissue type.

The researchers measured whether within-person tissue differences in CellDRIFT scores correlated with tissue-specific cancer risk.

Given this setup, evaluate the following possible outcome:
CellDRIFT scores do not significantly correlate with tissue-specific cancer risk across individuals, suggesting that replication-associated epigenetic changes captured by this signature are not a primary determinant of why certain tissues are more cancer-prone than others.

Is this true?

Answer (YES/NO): NO